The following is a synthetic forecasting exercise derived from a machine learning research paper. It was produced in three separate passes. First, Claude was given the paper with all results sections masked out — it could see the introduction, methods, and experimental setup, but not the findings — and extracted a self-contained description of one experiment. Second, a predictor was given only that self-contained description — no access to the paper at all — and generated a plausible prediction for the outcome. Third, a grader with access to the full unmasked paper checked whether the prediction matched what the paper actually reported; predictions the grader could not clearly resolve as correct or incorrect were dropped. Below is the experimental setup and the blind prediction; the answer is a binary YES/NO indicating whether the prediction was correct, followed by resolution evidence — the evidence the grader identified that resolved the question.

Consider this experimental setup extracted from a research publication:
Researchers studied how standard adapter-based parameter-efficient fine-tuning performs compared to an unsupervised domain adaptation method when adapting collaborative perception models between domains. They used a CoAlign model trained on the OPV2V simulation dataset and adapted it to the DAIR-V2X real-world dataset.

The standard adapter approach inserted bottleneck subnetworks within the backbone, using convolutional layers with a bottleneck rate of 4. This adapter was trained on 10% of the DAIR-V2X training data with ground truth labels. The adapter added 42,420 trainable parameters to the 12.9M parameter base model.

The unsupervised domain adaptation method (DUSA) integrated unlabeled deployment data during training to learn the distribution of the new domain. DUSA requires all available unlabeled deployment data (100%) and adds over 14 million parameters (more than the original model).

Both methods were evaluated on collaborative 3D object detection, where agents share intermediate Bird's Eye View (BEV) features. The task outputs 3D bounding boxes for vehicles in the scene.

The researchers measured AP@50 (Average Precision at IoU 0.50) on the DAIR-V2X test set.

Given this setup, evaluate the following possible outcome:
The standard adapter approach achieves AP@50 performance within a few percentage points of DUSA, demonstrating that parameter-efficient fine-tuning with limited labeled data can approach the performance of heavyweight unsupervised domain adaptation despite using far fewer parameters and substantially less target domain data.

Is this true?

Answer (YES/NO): NO